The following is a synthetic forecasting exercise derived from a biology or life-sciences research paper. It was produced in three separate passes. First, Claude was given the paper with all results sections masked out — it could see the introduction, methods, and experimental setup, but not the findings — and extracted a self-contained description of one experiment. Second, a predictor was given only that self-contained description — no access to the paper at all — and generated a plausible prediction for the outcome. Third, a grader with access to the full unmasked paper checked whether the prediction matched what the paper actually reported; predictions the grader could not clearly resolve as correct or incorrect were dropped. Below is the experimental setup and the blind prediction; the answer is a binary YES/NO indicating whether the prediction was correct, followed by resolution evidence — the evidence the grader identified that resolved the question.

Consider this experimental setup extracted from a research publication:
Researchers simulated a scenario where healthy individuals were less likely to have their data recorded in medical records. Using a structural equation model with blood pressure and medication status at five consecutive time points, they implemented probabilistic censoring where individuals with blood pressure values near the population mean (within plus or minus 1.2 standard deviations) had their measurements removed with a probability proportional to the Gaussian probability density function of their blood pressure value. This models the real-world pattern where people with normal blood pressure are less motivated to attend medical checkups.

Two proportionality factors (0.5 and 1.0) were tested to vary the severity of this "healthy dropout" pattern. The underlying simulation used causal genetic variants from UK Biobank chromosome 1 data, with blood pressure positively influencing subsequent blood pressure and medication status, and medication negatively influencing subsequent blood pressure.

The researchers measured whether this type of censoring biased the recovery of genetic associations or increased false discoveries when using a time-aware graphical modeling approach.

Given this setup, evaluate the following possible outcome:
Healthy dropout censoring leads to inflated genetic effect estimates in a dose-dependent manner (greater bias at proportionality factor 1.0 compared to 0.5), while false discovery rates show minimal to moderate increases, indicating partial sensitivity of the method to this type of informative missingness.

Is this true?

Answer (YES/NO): NO